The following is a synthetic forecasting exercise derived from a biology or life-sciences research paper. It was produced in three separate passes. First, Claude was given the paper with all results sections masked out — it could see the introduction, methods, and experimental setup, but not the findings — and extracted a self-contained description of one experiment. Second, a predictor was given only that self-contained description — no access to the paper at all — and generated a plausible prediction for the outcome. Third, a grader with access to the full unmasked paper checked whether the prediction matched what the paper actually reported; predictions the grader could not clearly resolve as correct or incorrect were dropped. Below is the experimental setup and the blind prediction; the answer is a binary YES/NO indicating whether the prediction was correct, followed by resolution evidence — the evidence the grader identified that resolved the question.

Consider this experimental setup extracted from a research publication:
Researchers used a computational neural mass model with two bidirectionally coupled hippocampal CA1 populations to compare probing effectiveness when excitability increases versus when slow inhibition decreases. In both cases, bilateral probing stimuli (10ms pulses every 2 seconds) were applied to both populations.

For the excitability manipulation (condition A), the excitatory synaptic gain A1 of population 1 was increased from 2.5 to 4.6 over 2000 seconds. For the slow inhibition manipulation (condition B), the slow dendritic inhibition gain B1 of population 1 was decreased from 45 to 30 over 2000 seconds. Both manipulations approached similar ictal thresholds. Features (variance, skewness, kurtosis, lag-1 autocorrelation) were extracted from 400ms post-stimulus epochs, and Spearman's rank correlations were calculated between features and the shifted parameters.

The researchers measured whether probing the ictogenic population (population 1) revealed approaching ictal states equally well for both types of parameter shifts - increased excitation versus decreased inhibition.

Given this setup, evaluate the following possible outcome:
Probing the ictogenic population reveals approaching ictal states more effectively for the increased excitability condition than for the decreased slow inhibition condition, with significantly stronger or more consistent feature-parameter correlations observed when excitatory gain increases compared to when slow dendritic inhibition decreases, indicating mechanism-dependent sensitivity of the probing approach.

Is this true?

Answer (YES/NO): NO